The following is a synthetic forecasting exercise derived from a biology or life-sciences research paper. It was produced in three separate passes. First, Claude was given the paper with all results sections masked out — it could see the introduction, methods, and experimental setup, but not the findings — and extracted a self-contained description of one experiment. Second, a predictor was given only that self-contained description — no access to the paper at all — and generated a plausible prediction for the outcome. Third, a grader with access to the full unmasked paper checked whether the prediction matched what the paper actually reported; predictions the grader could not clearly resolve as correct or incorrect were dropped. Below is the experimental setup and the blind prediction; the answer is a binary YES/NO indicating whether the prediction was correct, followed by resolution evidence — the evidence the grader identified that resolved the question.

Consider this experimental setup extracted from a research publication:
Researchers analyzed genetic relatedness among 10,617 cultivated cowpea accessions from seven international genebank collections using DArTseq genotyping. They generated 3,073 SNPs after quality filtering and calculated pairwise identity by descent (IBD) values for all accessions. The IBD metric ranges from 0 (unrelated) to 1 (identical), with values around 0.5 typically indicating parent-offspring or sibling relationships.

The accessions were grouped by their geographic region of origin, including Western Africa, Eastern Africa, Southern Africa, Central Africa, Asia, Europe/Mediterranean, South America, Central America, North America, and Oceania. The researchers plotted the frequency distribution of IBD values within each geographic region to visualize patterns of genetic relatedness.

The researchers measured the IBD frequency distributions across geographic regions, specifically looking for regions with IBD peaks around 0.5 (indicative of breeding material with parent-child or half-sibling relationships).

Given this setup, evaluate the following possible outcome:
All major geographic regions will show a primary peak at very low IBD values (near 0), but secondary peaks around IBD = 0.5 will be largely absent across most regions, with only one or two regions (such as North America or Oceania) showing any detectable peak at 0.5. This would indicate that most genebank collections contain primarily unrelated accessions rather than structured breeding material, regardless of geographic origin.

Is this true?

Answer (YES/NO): NO